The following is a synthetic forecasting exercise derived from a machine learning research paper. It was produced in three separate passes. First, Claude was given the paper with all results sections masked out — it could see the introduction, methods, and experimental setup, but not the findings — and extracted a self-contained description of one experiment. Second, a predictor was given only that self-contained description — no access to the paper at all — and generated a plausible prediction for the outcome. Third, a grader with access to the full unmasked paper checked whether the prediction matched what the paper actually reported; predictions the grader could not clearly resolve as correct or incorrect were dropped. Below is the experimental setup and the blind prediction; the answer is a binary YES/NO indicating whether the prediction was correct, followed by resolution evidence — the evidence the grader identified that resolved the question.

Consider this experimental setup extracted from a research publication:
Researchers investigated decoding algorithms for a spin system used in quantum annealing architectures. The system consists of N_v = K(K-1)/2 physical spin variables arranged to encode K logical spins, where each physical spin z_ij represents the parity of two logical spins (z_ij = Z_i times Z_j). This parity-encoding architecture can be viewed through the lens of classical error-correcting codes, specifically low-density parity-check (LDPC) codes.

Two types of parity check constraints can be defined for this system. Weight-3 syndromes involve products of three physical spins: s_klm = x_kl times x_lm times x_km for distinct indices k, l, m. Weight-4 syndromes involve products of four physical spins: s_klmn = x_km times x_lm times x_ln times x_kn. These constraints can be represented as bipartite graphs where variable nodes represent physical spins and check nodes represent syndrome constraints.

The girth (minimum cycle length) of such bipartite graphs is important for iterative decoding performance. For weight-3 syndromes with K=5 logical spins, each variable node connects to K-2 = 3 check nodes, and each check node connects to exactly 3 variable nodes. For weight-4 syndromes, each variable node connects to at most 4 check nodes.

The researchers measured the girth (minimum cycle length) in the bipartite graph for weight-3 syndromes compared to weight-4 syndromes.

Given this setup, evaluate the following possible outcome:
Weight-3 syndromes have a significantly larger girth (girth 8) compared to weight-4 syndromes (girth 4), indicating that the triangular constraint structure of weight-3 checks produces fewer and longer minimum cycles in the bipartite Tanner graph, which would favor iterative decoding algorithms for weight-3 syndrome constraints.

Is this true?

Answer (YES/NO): NO